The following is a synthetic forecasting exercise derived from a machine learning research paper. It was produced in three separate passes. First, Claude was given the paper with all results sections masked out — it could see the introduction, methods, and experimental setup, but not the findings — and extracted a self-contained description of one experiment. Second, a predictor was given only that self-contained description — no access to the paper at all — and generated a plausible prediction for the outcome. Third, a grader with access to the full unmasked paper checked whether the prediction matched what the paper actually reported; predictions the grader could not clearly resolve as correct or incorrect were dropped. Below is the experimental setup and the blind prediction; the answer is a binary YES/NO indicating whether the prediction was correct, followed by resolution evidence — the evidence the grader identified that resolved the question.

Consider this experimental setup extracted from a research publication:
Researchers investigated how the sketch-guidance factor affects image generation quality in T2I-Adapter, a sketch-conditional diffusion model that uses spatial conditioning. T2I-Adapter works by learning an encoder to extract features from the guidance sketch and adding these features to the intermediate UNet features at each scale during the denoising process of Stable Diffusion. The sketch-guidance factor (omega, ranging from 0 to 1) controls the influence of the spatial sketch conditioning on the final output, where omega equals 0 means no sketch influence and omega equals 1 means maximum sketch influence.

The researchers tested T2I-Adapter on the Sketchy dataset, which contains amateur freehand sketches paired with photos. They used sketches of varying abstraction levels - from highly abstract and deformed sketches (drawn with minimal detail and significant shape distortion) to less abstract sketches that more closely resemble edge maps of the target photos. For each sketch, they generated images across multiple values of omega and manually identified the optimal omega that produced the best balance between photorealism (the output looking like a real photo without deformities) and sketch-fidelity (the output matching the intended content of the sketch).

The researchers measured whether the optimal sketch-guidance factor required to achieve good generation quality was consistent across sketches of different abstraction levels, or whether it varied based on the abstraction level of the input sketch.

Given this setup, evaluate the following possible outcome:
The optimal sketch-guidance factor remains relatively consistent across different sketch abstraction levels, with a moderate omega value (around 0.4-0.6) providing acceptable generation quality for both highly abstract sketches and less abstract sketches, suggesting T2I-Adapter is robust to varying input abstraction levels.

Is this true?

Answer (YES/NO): NO